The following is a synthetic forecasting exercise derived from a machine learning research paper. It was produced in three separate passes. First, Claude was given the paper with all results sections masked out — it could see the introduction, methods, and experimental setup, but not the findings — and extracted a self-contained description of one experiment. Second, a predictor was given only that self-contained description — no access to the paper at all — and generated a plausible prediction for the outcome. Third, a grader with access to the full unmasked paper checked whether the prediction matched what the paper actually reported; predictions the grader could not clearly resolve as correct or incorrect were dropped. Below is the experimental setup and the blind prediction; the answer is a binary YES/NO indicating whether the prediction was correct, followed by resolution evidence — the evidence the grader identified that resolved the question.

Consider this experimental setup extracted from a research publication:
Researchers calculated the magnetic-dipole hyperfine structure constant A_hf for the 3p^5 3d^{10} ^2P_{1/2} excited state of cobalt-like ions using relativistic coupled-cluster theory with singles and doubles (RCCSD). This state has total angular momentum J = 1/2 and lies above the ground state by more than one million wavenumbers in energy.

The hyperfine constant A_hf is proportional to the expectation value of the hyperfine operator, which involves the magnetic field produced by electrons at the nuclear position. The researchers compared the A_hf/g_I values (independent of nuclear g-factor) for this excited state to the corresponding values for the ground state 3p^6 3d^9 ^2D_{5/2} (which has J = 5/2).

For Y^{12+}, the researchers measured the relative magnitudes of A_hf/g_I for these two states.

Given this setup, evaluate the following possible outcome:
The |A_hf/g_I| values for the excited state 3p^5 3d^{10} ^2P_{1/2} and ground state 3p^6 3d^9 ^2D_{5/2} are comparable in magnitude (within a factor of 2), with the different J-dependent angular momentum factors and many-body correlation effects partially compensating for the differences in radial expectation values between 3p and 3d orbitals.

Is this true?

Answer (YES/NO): NO